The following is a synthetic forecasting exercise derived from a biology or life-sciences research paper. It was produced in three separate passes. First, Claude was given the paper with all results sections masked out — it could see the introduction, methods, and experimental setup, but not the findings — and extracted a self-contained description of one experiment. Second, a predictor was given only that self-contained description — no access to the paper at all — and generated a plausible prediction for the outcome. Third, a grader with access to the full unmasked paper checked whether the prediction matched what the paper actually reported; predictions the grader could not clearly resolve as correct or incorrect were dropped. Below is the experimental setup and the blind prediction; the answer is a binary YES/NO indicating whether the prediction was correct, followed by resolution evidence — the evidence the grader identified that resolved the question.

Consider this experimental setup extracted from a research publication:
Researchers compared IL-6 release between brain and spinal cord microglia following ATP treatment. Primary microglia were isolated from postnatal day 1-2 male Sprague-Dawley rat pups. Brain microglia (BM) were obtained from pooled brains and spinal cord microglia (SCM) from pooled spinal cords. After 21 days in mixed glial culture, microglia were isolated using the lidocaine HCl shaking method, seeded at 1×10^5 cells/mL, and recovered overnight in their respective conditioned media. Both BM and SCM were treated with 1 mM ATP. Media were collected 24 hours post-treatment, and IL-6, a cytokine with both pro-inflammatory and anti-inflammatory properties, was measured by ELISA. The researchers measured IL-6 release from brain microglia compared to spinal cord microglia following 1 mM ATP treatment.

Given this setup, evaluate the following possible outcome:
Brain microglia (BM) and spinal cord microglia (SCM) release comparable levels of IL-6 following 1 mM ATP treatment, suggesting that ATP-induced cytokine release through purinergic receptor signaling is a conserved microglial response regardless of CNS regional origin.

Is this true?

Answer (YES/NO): YES